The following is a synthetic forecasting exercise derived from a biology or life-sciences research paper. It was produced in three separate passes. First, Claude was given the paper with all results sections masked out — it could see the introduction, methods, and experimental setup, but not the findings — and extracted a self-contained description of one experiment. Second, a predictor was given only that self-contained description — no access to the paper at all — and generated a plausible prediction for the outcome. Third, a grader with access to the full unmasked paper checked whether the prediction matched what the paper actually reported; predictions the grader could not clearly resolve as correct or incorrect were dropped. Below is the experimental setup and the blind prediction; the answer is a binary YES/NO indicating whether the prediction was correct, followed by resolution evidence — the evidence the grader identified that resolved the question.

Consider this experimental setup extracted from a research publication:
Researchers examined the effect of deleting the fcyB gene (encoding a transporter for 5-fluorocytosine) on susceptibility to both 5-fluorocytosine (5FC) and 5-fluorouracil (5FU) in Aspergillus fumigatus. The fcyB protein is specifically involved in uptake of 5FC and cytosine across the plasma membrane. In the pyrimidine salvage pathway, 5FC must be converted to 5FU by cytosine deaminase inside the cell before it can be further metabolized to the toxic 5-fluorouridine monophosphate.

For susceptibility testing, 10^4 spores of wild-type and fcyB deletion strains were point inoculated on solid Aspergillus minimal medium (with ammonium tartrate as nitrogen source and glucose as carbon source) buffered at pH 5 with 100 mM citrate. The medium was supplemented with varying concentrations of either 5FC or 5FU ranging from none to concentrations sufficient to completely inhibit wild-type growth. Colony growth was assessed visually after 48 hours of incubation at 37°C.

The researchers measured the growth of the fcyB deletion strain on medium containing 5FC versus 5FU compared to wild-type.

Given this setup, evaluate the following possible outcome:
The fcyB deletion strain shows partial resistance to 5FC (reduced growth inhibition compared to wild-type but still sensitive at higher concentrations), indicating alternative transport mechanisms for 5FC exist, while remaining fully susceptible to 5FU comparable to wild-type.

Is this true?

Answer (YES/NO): YES